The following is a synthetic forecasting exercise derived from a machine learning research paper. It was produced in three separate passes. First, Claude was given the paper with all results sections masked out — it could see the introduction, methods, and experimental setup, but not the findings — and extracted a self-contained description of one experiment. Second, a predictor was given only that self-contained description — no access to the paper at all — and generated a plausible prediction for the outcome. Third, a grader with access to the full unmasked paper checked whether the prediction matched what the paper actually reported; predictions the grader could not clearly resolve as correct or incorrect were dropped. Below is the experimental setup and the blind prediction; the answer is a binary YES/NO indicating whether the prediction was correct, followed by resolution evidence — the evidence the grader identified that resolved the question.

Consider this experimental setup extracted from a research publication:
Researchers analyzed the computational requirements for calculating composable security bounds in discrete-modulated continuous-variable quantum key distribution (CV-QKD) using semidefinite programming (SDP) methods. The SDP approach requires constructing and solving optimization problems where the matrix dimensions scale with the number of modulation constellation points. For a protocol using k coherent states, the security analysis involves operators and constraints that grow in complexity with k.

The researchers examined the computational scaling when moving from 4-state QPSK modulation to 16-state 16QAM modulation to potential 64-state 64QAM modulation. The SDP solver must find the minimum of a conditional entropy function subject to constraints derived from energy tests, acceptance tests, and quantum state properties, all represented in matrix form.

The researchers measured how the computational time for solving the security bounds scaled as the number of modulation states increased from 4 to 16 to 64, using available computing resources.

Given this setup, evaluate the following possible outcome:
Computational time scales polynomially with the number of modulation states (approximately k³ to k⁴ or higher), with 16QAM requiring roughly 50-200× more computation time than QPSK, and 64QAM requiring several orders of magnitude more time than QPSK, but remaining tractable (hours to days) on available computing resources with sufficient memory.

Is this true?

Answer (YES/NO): NO